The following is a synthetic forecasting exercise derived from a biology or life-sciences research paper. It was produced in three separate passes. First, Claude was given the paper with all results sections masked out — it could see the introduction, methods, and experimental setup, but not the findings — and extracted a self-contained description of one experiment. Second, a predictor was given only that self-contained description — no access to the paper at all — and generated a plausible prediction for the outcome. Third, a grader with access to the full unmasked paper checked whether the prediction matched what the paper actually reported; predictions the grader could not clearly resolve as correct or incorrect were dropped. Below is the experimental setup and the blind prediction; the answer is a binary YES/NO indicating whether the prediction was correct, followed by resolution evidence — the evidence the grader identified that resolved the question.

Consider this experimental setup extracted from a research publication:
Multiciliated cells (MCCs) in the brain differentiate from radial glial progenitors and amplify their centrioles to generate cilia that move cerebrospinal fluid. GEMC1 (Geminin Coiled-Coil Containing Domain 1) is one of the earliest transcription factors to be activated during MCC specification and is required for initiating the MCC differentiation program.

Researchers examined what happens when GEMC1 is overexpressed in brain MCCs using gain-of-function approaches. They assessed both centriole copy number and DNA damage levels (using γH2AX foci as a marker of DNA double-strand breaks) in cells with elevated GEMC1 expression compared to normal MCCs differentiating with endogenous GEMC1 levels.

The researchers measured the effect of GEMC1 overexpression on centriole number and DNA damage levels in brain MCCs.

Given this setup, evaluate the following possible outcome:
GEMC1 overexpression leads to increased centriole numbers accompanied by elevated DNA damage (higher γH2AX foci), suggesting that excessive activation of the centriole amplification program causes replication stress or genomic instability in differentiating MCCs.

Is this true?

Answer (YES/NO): YES